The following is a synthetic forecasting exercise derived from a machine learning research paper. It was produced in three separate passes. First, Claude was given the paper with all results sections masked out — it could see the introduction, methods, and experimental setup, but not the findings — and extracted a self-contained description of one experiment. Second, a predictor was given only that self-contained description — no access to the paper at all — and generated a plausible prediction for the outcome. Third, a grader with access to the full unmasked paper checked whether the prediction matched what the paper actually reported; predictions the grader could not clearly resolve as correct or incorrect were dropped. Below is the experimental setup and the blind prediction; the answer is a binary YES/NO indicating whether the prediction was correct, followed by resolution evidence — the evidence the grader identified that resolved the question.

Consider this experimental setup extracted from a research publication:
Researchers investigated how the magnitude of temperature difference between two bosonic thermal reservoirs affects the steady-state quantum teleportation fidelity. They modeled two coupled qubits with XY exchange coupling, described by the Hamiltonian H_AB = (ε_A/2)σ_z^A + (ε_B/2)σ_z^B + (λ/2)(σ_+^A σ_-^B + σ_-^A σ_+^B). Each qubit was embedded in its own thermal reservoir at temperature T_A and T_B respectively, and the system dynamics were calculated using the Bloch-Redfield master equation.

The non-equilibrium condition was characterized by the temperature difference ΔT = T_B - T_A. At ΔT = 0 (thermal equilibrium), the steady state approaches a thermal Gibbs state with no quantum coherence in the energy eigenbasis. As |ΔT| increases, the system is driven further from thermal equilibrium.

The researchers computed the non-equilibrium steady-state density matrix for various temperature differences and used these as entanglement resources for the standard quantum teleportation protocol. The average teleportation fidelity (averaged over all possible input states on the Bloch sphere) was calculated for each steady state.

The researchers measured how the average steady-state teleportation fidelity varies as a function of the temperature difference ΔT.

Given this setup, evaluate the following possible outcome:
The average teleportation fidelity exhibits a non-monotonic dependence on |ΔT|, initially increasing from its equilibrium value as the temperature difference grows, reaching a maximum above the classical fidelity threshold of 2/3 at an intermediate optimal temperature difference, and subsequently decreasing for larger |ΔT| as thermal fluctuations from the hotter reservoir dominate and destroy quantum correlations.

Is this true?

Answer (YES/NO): NO